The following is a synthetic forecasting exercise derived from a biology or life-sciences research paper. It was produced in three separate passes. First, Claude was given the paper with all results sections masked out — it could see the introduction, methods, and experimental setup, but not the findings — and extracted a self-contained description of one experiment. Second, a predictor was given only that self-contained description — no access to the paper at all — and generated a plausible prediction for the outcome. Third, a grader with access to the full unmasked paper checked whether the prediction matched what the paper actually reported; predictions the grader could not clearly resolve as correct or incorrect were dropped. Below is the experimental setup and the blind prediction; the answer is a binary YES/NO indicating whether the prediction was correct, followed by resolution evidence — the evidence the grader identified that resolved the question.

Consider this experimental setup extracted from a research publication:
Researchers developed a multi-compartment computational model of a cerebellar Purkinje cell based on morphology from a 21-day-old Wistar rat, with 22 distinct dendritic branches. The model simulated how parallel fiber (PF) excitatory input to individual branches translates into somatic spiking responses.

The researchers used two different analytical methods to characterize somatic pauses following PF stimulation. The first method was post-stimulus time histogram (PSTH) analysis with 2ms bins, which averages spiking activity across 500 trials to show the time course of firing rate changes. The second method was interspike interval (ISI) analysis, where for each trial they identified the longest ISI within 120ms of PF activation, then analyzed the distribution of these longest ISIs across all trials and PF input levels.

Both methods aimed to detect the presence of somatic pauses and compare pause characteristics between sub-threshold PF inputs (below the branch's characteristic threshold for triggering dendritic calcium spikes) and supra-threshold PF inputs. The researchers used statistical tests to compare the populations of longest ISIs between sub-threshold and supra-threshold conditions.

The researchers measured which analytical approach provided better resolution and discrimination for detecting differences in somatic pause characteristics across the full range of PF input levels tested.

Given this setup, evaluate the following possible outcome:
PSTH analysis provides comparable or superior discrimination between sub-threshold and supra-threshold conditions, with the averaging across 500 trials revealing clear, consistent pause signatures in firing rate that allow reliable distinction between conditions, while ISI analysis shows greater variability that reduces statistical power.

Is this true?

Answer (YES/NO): NO